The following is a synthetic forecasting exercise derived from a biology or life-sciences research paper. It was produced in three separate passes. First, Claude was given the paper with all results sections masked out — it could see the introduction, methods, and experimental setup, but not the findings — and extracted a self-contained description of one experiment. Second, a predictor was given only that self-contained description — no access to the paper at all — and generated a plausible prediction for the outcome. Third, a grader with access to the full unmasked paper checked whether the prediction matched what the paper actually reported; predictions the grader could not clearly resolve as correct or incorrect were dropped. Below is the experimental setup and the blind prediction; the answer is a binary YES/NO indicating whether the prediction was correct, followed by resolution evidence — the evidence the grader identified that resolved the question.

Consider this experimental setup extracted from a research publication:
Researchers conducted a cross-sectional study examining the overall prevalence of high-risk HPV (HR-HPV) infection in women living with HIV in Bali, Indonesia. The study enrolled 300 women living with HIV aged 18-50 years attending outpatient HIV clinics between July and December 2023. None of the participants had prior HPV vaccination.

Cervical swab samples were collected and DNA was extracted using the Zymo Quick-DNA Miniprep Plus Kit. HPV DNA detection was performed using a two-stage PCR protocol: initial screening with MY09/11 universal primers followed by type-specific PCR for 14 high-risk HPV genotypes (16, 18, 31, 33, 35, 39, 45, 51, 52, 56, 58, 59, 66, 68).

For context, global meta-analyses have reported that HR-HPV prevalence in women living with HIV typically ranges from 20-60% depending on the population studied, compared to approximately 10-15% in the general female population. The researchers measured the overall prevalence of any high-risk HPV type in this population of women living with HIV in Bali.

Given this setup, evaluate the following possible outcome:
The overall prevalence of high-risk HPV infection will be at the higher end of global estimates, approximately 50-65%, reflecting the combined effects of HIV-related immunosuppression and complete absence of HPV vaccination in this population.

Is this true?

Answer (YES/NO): NO